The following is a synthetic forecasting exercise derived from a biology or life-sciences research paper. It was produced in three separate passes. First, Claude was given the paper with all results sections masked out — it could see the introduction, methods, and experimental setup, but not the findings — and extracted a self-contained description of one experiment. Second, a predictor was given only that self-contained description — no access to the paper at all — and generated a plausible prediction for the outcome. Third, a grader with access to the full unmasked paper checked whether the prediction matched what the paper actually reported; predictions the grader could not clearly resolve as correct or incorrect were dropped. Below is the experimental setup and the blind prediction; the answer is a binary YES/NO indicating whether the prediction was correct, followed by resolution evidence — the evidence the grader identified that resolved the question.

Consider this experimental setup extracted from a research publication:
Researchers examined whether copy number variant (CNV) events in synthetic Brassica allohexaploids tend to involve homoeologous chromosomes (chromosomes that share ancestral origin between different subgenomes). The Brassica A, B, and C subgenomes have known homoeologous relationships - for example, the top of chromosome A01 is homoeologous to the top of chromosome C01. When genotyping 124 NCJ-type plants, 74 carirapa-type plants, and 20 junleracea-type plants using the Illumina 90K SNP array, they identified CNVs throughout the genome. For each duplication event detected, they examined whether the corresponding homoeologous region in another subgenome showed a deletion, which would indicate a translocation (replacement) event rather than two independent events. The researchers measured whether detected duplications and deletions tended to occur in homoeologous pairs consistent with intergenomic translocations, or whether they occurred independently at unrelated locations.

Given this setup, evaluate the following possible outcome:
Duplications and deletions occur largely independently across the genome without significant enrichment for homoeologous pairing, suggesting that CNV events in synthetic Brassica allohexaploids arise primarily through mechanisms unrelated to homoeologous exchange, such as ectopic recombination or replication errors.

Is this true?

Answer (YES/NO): NO